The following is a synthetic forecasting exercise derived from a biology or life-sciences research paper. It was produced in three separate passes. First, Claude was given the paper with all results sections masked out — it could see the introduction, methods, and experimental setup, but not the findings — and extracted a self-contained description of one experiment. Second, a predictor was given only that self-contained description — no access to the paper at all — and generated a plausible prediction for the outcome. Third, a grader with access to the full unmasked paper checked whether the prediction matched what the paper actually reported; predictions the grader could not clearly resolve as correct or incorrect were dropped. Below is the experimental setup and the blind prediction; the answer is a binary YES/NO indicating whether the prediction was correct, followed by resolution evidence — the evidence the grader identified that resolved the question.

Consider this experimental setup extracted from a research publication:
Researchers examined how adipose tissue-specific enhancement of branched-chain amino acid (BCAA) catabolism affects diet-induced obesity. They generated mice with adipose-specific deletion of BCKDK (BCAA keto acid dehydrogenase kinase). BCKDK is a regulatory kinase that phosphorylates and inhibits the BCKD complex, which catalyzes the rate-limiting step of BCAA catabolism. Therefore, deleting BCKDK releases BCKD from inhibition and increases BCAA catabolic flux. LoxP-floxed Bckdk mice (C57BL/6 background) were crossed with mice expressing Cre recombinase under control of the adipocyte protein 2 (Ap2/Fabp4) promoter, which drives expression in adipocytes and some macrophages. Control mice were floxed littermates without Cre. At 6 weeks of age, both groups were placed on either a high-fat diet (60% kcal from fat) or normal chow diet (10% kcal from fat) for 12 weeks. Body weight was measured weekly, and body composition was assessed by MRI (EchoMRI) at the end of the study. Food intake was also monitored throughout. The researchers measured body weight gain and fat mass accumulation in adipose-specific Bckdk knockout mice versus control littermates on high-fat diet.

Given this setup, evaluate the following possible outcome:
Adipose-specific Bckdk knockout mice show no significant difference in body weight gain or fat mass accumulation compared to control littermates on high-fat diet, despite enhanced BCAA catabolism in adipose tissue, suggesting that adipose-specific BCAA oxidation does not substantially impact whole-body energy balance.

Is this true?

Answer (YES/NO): NO